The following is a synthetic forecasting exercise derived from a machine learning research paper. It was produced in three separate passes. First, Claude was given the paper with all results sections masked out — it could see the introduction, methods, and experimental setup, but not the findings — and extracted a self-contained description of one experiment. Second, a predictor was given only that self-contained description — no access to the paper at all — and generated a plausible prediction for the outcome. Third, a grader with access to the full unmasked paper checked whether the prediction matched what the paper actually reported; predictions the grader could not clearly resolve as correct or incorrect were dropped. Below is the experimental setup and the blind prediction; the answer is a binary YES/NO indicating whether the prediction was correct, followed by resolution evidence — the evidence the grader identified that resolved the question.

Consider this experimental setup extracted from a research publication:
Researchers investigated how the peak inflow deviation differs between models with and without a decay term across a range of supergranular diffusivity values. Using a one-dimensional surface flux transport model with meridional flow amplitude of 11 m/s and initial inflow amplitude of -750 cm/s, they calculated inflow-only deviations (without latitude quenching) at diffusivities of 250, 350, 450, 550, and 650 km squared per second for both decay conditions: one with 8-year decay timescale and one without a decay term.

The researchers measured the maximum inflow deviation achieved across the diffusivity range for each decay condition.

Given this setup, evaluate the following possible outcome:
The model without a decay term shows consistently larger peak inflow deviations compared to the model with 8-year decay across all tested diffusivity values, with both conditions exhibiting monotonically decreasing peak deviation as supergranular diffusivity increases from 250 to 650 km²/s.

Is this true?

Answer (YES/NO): NO